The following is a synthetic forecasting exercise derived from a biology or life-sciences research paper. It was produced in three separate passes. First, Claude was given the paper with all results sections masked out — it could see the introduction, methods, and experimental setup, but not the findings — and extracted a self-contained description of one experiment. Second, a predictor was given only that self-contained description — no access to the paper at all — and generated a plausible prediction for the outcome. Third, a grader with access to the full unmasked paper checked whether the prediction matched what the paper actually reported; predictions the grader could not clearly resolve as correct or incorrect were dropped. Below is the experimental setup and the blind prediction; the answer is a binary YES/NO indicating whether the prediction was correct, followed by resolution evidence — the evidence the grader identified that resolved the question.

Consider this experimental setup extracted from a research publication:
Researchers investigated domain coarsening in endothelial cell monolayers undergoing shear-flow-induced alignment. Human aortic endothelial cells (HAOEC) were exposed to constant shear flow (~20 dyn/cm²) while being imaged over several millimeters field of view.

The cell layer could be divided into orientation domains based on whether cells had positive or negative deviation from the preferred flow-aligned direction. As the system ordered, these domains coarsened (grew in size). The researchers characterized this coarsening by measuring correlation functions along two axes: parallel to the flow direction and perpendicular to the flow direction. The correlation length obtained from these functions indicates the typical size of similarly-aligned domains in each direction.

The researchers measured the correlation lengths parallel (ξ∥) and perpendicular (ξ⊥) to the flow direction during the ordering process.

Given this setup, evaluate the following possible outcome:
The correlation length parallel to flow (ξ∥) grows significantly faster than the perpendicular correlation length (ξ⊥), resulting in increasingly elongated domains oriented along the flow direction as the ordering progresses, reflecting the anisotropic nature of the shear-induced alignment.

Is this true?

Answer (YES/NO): YES